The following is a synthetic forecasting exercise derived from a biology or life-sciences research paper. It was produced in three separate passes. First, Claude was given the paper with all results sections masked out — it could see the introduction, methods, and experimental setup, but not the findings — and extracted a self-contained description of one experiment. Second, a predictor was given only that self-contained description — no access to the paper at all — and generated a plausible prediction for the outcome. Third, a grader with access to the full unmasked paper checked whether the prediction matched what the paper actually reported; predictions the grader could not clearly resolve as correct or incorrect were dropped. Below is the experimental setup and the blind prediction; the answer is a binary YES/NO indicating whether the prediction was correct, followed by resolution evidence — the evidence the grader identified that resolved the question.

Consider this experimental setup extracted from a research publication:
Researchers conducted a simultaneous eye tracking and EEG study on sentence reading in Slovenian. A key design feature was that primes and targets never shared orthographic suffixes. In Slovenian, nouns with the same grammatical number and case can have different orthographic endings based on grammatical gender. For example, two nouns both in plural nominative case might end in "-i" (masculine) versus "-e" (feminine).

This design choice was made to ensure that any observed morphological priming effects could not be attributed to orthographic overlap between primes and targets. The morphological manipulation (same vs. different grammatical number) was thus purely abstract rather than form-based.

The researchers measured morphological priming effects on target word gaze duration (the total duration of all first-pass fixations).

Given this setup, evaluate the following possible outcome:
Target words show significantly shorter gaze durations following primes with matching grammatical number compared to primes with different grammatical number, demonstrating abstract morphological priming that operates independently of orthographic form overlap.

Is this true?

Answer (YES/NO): NO